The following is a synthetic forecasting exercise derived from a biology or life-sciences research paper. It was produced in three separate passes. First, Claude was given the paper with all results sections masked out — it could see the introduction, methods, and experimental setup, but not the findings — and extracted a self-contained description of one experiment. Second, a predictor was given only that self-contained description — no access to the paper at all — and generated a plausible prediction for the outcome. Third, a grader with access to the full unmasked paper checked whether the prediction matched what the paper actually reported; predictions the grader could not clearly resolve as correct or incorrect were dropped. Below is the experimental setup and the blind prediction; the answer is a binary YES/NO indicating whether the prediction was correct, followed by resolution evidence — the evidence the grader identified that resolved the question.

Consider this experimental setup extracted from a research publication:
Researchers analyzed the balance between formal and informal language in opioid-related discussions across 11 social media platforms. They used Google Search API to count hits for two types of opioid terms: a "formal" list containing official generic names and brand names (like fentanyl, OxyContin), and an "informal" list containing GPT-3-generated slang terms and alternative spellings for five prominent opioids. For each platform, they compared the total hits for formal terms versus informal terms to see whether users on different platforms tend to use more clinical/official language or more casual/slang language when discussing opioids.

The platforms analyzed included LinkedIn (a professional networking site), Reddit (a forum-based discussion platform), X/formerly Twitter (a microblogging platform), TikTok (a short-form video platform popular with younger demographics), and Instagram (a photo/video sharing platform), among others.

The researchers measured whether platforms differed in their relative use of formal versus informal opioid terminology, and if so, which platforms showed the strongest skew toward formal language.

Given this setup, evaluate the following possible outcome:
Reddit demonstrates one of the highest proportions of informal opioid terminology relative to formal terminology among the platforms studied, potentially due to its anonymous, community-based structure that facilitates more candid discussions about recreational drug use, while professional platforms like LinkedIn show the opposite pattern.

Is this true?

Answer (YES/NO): NO